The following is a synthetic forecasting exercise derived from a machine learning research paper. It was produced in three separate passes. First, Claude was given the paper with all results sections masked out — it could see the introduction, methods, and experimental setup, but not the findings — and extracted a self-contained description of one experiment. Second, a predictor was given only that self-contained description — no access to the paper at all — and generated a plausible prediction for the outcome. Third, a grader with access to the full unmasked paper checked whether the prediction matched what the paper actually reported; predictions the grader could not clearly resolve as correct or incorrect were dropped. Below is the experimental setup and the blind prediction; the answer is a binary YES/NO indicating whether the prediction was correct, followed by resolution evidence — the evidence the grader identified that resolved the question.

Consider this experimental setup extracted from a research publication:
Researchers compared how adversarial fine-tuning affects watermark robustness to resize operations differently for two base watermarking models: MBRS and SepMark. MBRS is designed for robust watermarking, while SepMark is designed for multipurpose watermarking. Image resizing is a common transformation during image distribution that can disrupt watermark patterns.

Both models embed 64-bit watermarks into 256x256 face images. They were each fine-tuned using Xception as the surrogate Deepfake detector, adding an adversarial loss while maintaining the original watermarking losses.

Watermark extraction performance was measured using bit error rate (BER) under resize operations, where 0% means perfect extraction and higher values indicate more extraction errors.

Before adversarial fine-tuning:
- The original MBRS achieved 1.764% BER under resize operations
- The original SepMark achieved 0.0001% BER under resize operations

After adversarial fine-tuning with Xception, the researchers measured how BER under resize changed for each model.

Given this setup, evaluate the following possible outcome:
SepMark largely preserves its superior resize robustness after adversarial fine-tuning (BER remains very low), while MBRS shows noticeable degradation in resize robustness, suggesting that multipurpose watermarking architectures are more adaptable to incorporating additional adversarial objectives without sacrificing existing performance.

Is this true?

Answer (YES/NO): NO